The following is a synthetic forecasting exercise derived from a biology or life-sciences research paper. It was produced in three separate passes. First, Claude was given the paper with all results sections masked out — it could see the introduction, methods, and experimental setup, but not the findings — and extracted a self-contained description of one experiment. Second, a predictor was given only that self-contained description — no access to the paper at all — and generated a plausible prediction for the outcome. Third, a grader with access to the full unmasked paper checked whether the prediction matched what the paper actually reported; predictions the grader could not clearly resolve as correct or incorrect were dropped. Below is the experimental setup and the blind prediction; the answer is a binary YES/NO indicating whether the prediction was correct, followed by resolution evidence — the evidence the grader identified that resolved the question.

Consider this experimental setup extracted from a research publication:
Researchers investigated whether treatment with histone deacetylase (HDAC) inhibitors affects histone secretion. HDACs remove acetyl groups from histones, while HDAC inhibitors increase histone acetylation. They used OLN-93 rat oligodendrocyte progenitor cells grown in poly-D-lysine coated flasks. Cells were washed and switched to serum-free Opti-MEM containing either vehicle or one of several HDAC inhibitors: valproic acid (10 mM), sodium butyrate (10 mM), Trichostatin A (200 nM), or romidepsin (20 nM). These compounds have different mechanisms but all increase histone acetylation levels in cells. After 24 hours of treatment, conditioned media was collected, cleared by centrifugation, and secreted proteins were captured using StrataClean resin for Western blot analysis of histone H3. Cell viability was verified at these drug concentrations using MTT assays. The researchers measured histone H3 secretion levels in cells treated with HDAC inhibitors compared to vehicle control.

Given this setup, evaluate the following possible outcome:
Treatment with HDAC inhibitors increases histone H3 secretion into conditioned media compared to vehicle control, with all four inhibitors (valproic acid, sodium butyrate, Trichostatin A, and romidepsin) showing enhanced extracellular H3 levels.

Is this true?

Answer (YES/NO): NO